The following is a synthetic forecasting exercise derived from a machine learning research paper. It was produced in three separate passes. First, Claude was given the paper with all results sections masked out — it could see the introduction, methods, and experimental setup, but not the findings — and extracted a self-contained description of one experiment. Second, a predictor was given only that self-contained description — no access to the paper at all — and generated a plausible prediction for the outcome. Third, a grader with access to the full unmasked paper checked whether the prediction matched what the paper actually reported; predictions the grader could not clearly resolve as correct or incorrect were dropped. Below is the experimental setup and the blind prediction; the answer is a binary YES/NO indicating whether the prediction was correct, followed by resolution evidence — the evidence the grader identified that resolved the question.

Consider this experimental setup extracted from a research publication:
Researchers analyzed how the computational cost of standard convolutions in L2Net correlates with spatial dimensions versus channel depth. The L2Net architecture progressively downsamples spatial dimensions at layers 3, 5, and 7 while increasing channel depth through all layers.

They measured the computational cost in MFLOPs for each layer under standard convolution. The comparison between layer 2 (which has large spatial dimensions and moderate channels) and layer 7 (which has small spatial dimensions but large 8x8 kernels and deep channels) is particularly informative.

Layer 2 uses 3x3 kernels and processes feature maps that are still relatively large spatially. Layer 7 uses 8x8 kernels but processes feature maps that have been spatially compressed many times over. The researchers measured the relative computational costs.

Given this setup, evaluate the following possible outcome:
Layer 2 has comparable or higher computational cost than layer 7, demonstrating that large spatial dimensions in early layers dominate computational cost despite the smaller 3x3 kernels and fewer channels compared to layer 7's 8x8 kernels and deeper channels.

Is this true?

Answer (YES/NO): YES